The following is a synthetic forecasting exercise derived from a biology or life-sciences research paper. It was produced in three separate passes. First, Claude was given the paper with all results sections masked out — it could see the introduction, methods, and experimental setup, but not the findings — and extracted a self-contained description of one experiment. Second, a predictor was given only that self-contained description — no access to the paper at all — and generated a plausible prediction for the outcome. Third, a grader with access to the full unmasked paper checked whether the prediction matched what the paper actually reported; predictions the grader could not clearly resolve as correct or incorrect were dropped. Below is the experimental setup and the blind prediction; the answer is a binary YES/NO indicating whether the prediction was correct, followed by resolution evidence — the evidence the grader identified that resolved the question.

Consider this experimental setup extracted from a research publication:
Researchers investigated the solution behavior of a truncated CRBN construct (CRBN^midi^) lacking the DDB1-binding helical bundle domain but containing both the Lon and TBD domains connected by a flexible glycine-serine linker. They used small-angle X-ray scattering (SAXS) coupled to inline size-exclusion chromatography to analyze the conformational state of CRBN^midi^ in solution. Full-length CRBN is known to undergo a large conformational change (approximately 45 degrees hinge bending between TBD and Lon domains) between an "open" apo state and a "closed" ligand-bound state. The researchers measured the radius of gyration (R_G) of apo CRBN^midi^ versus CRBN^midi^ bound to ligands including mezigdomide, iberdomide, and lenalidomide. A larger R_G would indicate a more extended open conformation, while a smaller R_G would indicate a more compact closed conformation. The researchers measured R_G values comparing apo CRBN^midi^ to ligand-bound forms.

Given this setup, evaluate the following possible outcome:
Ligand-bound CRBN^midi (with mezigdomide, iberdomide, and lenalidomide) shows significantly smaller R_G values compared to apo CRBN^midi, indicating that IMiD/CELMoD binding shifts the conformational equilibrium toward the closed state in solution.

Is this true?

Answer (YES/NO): YES